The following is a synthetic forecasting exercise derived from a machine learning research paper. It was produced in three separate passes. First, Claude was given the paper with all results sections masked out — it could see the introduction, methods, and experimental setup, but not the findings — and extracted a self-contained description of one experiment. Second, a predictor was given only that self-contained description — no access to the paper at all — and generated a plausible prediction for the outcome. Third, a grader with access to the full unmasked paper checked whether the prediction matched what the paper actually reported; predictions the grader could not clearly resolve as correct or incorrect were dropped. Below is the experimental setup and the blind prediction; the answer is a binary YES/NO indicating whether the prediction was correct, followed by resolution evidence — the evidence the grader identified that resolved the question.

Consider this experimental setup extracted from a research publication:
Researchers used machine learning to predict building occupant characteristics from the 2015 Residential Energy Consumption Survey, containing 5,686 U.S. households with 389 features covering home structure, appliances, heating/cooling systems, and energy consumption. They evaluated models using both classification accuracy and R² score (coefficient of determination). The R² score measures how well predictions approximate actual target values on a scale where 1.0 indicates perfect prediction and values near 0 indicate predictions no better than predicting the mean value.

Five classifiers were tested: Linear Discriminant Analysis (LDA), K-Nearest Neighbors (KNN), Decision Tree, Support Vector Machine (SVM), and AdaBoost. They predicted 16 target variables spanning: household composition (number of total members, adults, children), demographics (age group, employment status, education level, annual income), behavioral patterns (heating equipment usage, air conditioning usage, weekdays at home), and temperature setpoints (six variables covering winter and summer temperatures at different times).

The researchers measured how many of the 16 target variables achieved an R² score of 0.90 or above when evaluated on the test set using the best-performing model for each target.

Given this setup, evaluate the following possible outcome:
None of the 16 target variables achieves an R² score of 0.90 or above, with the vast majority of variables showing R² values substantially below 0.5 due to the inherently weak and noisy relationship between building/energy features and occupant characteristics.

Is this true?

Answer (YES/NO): NO